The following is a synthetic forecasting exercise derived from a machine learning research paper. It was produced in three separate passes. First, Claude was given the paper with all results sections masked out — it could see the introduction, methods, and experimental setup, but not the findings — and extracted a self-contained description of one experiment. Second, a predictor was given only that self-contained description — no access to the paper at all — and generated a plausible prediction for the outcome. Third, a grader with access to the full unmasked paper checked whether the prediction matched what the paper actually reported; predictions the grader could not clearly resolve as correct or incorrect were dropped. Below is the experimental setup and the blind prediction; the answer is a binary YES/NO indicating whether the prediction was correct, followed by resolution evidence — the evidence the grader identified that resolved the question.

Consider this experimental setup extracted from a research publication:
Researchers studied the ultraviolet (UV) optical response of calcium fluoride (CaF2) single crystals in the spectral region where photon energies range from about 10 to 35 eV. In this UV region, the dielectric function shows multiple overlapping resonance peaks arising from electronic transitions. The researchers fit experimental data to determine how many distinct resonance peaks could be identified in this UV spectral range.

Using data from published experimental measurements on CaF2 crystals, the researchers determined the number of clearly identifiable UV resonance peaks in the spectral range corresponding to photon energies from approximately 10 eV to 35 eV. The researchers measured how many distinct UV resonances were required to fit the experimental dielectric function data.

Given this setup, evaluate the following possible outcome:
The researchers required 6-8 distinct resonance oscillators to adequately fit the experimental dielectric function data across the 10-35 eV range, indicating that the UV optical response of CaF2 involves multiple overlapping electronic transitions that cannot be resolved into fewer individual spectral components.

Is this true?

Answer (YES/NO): NO